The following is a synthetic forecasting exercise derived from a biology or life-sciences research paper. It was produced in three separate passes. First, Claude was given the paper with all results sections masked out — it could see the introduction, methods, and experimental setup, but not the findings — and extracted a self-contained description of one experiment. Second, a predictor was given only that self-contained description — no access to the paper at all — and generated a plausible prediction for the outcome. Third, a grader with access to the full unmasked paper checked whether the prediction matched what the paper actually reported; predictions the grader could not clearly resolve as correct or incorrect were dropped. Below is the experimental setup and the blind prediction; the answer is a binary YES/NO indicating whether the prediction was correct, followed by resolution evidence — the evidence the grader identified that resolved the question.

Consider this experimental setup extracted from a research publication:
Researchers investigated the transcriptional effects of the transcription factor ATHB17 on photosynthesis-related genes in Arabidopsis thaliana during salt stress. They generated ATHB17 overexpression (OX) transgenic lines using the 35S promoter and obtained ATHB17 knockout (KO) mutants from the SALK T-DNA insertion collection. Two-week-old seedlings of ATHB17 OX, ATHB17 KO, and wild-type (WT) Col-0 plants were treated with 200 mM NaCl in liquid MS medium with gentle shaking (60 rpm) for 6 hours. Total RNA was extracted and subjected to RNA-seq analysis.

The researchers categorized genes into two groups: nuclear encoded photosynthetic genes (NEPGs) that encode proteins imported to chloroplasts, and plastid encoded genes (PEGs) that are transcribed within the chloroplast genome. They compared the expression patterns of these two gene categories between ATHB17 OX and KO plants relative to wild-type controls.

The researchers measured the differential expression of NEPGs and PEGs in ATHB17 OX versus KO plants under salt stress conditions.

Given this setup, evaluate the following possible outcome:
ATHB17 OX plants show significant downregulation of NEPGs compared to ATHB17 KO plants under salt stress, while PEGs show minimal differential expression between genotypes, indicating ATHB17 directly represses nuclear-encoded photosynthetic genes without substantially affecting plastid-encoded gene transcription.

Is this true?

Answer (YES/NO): NO